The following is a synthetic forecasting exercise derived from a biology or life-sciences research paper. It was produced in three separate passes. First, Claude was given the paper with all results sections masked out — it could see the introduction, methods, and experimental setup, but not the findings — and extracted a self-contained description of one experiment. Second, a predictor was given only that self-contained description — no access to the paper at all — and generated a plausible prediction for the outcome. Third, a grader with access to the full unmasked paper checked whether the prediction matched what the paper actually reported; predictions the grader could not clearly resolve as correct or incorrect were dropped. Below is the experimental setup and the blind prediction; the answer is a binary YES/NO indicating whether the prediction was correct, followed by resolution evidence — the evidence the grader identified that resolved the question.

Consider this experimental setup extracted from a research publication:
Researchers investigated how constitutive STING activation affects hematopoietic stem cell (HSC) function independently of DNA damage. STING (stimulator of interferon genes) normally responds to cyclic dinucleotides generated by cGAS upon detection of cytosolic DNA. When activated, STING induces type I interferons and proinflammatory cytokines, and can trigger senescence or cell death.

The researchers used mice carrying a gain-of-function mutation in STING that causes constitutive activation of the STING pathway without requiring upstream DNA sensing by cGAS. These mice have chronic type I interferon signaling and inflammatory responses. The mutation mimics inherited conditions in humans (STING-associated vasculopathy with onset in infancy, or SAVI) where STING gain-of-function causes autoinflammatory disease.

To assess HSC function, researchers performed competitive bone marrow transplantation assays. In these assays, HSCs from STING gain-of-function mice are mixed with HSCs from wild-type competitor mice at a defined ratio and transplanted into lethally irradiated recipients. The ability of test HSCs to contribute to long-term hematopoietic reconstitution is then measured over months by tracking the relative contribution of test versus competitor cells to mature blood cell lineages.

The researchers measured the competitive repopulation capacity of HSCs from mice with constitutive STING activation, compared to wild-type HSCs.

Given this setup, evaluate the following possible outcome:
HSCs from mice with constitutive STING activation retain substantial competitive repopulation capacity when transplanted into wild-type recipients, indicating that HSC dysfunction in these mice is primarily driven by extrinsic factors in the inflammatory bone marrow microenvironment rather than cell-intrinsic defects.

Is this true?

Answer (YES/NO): NO